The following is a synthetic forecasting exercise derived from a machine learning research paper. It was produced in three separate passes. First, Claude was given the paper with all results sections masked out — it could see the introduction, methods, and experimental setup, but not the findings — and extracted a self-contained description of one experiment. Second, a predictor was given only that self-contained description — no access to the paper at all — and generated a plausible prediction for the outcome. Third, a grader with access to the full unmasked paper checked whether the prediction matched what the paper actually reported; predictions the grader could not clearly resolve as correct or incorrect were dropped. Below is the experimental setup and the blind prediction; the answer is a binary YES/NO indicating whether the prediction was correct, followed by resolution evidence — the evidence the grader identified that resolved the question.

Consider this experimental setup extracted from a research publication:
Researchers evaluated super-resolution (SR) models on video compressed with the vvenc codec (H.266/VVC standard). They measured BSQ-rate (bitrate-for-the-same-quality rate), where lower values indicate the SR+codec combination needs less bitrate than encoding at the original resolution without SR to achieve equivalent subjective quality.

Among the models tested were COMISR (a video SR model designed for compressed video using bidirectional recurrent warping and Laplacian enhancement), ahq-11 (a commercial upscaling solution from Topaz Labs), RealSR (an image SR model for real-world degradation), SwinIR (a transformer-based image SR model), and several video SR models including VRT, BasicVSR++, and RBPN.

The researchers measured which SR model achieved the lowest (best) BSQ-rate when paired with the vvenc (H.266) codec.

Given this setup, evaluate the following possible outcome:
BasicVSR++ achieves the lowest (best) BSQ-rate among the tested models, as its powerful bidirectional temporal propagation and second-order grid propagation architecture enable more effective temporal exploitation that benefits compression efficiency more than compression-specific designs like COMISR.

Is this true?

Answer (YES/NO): NO